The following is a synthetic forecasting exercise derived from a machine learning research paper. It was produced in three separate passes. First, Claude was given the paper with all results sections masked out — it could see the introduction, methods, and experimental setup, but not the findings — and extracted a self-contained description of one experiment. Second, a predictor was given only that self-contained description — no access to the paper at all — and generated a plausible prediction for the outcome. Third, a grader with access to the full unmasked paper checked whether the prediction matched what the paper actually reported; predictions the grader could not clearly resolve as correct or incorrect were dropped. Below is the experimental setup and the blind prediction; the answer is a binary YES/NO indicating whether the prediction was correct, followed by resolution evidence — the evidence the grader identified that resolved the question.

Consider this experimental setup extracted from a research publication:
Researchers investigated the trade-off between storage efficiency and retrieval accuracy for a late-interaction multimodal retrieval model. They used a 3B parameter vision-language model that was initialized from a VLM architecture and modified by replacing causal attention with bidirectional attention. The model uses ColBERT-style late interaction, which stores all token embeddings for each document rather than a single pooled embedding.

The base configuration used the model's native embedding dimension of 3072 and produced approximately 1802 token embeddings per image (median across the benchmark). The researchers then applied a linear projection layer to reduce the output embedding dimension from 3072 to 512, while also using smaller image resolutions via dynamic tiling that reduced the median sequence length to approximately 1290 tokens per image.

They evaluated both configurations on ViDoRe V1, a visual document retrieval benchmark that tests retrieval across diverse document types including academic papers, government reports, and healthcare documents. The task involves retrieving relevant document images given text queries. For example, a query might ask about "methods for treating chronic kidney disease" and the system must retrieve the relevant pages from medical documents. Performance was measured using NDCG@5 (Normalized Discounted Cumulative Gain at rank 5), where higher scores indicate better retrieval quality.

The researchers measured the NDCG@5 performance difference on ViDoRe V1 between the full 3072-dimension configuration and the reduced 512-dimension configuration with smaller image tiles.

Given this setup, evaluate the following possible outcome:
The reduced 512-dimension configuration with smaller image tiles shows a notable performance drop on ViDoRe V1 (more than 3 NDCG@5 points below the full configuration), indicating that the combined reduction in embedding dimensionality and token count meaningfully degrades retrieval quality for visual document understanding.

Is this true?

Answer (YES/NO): NO